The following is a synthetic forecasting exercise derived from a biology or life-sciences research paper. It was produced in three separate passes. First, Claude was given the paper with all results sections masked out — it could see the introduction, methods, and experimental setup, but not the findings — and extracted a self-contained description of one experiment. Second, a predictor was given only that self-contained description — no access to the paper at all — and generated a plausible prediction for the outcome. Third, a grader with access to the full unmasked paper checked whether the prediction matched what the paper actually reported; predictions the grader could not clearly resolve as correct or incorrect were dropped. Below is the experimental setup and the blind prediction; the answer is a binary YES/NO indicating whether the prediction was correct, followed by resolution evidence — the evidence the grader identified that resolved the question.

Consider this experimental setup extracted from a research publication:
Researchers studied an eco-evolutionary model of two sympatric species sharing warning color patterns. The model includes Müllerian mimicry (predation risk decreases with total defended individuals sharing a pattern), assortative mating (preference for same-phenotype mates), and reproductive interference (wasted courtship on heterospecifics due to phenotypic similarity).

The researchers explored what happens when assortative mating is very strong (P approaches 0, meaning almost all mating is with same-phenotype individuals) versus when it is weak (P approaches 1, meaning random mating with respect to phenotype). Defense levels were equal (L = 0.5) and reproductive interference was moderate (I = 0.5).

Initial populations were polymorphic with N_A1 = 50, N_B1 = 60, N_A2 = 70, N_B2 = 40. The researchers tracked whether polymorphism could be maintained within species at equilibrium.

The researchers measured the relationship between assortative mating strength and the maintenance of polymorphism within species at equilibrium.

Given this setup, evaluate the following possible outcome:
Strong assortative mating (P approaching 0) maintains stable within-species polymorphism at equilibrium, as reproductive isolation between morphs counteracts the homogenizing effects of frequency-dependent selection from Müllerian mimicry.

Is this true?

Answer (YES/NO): NO